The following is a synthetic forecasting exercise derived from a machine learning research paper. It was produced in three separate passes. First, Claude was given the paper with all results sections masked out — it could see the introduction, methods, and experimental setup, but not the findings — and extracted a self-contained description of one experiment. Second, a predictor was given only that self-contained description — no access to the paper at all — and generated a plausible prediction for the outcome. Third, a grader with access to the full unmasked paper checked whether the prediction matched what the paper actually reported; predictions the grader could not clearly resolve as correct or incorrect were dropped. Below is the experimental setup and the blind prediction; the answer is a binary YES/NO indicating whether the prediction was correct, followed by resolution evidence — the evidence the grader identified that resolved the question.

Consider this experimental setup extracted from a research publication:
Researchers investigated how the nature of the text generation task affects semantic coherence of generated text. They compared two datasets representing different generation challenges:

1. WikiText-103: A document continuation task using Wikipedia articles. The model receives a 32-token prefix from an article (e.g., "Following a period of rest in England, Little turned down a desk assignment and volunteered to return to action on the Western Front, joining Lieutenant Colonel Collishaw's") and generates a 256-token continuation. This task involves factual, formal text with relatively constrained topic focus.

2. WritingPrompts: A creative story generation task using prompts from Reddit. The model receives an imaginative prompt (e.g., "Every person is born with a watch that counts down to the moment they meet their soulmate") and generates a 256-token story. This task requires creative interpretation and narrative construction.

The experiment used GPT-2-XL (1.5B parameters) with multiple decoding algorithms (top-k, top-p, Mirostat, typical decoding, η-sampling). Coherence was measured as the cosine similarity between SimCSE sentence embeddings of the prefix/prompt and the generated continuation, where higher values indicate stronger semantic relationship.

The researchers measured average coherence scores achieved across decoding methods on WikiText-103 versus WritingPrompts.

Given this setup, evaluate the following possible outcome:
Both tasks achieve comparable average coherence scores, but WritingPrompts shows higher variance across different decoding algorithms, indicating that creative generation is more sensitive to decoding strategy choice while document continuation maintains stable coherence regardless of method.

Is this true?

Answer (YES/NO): NO